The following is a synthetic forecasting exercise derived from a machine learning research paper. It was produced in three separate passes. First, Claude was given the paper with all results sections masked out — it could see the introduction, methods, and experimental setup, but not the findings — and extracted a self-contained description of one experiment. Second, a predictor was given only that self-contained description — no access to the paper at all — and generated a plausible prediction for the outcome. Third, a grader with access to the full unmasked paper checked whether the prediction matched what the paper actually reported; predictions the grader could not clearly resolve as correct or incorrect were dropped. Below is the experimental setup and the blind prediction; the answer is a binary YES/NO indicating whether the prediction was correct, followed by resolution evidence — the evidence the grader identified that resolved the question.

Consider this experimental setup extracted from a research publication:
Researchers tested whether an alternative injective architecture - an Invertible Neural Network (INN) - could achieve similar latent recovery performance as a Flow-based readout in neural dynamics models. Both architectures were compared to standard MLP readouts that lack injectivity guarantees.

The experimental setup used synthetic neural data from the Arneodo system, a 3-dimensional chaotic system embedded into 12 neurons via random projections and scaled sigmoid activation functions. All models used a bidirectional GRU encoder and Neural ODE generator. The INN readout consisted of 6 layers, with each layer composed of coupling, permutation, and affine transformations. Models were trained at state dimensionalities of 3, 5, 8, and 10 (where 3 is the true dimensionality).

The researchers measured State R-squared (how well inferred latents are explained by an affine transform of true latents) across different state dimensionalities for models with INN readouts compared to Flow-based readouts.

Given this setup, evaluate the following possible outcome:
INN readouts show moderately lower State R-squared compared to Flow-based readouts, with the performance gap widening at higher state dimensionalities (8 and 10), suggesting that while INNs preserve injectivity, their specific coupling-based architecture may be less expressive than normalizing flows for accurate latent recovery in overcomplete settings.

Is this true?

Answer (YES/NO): NO